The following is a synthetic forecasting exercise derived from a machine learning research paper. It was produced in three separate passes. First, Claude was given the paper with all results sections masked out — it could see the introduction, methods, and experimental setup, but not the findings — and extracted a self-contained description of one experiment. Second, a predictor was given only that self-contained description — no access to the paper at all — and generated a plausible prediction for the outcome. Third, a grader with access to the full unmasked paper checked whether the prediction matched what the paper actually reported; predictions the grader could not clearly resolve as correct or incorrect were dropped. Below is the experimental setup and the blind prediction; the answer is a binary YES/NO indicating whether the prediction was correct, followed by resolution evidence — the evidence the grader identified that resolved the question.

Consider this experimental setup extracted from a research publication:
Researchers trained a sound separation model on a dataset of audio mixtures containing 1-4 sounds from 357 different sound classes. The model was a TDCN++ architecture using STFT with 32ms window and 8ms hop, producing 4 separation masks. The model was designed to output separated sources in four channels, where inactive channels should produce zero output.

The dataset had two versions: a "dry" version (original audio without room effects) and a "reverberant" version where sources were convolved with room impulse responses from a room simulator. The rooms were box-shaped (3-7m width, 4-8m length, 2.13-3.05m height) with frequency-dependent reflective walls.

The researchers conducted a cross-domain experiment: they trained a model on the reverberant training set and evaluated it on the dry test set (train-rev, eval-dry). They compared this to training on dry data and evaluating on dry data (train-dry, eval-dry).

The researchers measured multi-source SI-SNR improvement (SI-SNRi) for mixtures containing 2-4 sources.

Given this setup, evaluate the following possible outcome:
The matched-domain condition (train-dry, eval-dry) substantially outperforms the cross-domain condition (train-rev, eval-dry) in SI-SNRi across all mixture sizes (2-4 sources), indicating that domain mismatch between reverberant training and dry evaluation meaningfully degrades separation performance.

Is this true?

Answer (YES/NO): NO